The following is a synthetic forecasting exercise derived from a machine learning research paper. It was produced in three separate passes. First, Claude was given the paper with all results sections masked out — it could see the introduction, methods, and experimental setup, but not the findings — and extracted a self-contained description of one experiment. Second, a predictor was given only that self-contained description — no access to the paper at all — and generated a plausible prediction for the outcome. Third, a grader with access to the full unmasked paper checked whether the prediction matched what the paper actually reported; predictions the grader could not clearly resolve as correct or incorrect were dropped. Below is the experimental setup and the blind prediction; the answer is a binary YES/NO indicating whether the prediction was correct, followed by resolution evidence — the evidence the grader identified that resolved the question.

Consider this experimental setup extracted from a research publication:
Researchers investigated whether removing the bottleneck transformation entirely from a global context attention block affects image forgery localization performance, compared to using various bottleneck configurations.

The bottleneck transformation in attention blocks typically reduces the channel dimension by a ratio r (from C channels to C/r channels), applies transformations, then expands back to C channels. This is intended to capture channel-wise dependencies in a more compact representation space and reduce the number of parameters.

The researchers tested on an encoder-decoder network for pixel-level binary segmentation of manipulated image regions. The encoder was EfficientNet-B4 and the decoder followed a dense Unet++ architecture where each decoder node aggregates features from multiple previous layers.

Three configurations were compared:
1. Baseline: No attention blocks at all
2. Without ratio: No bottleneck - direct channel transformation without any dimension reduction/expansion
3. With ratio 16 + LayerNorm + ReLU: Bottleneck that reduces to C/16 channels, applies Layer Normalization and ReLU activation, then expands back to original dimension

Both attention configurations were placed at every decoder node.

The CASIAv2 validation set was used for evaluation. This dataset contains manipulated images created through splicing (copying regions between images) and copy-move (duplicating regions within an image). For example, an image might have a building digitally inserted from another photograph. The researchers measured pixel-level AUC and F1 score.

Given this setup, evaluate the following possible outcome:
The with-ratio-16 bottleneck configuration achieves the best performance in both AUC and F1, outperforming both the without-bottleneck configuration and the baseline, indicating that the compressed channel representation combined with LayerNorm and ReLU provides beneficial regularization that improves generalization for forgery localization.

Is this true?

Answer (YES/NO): NO